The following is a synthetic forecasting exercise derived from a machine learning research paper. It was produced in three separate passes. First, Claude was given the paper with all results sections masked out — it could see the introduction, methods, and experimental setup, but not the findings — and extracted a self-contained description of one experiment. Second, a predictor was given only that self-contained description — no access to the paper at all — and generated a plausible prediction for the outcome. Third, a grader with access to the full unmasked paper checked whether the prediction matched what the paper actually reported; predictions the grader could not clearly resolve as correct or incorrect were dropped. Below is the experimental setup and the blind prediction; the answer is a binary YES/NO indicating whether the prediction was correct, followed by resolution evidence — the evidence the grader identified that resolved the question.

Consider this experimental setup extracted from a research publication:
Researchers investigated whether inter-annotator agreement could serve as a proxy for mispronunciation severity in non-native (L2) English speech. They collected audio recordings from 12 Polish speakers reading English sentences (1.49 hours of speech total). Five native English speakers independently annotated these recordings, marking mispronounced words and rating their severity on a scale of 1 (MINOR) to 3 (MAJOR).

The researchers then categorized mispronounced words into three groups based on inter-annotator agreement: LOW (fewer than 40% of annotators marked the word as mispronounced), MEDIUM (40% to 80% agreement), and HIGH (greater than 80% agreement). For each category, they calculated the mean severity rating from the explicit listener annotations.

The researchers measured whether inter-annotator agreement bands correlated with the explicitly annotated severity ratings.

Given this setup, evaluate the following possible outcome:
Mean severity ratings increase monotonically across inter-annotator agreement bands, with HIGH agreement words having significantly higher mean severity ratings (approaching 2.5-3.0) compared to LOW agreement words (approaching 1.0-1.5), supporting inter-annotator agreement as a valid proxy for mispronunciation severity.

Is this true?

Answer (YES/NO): NO